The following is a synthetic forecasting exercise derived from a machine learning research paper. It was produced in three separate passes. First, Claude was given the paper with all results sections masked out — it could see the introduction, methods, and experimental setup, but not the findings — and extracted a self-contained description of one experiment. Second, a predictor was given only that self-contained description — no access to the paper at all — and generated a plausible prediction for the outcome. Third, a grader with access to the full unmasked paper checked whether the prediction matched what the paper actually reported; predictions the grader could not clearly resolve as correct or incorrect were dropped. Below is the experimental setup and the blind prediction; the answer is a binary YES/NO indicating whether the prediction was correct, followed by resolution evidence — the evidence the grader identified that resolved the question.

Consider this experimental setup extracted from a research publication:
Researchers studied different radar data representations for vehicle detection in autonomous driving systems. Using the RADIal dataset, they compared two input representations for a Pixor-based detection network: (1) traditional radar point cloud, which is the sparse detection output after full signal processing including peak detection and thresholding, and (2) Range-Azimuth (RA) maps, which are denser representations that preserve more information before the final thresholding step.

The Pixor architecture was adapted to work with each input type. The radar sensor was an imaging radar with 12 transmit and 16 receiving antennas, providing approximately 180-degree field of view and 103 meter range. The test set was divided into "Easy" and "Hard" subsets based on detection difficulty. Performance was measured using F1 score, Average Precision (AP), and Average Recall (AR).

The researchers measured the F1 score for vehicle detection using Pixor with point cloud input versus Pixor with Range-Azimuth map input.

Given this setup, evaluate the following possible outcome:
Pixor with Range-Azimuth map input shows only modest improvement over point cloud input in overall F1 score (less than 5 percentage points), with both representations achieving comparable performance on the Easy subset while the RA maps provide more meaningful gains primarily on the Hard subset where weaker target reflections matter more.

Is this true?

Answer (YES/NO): NO